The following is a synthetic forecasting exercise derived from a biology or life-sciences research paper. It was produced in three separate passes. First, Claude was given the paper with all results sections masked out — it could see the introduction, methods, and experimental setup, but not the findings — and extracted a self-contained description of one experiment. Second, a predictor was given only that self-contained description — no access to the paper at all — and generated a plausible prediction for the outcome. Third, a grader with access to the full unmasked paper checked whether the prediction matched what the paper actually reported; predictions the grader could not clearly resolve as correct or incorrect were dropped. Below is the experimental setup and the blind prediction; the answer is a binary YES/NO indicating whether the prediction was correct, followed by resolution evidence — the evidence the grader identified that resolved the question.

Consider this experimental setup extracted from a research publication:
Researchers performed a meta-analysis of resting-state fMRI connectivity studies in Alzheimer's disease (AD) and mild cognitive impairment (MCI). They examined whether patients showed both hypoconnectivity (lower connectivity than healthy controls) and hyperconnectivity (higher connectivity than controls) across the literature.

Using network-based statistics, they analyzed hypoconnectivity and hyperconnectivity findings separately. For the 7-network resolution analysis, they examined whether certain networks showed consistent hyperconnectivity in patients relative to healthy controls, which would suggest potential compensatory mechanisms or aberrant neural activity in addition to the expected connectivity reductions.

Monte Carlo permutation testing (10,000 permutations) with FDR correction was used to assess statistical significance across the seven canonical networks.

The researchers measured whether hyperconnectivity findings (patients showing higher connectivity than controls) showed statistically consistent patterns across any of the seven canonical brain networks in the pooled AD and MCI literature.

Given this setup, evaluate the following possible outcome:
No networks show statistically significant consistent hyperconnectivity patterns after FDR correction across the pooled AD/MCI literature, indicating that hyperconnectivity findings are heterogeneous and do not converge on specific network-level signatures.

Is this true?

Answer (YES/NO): NO